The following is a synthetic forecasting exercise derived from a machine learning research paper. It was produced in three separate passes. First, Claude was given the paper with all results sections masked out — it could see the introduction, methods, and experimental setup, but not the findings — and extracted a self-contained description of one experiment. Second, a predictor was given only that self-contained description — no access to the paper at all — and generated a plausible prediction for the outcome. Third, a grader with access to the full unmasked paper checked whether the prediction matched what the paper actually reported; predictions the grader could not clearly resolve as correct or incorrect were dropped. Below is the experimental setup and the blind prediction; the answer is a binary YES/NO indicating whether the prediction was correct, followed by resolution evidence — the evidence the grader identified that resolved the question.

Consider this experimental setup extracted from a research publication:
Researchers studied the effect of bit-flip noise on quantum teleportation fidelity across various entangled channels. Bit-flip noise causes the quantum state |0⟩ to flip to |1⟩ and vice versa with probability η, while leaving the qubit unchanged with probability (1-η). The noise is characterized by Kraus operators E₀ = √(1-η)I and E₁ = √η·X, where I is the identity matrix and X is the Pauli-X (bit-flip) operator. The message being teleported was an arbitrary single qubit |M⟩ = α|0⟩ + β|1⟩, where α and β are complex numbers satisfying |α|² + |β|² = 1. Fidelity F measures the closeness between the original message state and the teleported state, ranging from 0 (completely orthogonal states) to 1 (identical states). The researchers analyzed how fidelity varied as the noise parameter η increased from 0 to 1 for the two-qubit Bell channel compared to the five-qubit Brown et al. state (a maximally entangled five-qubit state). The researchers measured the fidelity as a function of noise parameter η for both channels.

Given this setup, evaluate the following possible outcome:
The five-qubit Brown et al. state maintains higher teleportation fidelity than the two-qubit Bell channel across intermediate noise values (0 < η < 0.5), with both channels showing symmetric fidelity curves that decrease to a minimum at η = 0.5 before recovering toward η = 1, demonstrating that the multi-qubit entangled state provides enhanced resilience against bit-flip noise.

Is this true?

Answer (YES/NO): NO